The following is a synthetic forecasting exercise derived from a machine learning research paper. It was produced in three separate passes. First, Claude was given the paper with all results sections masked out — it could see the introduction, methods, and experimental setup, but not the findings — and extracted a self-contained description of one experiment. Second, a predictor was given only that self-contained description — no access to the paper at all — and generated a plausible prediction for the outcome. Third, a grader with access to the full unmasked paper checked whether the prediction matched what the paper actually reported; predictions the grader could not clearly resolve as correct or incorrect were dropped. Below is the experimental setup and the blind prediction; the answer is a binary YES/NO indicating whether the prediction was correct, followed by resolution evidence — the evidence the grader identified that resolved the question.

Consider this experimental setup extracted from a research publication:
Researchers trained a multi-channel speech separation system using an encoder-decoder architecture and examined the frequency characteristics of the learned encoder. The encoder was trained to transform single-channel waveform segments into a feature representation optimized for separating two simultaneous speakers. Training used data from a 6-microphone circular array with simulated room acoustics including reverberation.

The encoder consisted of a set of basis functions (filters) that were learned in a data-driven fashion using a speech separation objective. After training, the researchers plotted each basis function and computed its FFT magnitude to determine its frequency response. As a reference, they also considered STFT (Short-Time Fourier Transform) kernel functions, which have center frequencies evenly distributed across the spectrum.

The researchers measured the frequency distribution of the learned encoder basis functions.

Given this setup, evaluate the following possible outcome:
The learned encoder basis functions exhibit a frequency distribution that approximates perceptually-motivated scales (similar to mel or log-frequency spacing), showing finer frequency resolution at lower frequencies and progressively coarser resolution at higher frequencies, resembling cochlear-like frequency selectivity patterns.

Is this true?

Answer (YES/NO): YES